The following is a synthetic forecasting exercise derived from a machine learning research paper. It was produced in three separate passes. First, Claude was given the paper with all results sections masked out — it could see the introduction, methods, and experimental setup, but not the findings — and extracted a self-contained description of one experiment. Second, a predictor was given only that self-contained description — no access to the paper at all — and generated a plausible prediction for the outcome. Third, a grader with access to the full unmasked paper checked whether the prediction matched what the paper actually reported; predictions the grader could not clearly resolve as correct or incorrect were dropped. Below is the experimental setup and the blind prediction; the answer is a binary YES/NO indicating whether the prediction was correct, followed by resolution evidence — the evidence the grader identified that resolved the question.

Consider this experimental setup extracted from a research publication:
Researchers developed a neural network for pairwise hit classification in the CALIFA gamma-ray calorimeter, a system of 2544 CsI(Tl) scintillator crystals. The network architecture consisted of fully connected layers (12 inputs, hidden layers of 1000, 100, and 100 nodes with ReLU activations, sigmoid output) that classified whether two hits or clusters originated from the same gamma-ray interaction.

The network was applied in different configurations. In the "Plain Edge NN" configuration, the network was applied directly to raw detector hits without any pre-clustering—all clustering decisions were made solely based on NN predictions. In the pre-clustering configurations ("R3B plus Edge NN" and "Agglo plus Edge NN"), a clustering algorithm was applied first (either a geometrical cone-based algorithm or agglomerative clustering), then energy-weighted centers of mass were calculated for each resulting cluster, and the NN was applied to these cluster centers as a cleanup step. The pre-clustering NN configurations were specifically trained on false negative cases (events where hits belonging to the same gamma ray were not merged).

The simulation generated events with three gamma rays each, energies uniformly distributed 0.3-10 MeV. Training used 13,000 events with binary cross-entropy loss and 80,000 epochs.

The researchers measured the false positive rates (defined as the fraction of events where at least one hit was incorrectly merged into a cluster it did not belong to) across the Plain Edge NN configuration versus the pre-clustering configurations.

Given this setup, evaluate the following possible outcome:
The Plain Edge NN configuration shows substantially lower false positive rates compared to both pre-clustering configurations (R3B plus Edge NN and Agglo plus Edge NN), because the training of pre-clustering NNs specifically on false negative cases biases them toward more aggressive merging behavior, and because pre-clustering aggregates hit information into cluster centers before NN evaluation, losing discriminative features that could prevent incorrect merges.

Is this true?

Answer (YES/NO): NO